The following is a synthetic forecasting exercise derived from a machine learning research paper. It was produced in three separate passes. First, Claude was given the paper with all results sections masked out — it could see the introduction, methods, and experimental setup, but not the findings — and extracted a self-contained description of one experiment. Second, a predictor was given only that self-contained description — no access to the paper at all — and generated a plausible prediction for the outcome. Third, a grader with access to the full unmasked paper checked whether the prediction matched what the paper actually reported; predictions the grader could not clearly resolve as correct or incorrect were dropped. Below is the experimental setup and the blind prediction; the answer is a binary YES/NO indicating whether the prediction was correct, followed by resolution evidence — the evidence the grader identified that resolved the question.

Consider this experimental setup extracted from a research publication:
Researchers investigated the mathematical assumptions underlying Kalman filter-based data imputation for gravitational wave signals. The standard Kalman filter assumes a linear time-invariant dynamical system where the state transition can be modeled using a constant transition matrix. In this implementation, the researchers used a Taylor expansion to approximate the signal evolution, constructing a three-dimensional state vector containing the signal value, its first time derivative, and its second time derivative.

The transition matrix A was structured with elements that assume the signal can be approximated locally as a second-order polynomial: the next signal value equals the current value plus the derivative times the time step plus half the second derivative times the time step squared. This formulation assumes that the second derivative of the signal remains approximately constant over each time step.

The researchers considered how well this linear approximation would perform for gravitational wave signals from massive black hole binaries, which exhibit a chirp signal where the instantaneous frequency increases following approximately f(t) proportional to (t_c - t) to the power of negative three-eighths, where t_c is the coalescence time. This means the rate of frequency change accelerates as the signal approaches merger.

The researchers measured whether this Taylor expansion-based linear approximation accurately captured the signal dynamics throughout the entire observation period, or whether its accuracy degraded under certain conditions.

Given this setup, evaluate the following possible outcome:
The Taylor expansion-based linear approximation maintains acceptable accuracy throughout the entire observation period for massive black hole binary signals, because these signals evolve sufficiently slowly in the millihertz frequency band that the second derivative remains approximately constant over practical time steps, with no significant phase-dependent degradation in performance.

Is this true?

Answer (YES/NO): NO